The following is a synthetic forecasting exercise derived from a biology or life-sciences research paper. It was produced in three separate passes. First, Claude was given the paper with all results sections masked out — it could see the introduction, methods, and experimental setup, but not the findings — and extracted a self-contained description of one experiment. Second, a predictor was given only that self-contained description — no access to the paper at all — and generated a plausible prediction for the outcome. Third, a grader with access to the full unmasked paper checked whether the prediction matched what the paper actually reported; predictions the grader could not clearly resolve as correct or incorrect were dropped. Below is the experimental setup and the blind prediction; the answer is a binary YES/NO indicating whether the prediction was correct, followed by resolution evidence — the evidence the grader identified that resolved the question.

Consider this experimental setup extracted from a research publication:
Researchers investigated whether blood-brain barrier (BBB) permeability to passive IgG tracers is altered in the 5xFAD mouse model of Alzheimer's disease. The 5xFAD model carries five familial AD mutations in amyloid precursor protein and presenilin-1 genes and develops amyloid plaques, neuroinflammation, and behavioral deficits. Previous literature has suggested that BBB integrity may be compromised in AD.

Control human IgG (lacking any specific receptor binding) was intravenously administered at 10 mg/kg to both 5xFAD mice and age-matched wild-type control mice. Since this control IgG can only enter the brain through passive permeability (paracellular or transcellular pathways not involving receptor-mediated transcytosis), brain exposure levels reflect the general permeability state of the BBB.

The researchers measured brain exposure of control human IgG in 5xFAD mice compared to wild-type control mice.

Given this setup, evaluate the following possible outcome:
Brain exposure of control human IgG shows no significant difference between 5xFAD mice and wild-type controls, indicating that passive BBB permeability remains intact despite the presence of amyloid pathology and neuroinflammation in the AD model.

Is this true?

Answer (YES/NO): YES